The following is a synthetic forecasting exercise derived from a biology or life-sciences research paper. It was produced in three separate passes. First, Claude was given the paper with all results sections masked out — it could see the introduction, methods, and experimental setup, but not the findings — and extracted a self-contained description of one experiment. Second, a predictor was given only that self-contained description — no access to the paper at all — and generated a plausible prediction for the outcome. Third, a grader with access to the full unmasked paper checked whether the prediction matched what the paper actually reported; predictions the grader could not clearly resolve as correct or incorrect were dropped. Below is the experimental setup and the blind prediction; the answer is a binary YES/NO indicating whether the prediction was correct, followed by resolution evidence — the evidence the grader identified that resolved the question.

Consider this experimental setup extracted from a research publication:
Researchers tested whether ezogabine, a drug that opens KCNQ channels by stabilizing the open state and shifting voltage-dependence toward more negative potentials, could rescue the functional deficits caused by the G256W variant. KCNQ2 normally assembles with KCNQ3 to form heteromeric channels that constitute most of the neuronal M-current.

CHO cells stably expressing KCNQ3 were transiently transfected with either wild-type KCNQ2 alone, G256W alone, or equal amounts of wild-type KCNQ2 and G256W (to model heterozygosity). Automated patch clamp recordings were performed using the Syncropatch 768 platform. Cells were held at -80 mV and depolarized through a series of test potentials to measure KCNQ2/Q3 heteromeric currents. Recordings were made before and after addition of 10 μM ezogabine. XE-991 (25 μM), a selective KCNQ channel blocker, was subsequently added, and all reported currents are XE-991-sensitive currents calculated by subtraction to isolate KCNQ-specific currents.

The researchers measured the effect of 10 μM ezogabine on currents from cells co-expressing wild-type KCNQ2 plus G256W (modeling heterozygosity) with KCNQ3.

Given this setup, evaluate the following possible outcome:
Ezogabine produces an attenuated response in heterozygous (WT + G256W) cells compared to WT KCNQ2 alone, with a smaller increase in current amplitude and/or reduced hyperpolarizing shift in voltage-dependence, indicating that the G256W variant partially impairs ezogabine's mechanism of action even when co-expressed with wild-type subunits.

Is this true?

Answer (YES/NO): NO